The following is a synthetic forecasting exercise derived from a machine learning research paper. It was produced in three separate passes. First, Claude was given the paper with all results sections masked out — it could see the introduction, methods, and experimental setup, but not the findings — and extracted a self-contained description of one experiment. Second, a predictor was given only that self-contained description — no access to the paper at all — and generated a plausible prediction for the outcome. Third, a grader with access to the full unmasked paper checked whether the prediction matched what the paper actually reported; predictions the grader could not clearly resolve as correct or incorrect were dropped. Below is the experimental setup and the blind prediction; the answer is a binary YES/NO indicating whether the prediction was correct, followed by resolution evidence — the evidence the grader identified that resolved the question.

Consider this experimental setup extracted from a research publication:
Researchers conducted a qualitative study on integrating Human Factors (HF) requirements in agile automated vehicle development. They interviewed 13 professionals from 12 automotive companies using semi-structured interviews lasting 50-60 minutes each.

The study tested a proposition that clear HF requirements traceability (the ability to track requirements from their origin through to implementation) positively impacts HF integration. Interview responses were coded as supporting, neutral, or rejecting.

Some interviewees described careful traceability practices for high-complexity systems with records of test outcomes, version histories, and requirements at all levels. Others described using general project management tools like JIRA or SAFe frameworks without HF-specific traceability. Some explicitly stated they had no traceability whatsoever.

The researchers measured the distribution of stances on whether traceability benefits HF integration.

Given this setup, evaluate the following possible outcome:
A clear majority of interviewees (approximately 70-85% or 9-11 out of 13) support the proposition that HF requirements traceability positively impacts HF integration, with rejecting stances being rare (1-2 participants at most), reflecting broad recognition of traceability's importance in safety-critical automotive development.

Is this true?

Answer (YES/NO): NO